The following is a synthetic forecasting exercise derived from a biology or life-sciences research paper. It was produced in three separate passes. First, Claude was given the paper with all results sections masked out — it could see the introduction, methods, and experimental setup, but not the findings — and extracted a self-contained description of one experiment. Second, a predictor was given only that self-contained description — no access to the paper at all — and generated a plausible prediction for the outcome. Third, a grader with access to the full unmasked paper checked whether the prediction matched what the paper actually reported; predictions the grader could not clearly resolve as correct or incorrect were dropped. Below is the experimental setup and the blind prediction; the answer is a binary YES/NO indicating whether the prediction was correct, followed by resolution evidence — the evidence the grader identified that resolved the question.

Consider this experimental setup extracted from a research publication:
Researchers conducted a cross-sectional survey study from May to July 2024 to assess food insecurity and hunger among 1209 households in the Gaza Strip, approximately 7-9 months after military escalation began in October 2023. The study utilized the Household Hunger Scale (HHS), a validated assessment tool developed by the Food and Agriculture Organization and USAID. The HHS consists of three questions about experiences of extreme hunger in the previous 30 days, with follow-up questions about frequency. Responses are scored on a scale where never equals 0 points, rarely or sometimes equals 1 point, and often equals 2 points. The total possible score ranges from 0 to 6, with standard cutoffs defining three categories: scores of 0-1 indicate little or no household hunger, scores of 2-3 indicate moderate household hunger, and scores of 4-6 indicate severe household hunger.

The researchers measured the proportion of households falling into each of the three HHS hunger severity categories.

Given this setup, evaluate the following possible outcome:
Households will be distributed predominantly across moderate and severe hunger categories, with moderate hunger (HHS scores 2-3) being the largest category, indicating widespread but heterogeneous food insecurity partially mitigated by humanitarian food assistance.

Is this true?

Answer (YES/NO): NO